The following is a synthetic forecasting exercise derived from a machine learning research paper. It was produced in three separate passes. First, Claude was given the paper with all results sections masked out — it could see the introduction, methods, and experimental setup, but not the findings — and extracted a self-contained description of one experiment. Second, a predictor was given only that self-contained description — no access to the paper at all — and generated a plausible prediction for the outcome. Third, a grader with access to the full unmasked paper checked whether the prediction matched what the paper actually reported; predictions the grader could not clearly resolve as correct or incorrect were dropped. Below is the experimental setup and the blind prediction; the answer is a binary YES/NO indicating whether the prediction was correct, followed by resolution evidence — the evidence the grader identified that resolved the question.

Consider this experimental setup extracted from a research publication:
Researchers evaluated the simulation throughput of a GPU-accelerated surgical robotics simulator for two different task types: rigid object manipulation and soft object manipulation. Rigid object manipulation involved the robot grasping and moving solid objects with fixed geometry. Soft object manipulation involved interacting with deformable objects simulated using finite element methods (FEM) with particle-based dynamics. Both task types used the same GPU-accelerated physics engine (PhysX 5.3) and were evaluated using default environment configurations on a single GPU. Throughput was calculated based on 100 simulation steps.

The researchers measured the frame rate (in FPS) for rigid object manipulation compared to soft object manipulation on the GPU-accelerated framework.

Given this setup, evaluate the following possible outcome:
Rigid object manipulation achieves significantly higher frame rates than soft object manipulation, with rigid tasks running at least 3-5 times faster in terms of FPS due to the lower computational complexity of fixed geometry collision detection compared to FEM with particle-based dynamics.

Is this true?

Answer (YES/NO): YES